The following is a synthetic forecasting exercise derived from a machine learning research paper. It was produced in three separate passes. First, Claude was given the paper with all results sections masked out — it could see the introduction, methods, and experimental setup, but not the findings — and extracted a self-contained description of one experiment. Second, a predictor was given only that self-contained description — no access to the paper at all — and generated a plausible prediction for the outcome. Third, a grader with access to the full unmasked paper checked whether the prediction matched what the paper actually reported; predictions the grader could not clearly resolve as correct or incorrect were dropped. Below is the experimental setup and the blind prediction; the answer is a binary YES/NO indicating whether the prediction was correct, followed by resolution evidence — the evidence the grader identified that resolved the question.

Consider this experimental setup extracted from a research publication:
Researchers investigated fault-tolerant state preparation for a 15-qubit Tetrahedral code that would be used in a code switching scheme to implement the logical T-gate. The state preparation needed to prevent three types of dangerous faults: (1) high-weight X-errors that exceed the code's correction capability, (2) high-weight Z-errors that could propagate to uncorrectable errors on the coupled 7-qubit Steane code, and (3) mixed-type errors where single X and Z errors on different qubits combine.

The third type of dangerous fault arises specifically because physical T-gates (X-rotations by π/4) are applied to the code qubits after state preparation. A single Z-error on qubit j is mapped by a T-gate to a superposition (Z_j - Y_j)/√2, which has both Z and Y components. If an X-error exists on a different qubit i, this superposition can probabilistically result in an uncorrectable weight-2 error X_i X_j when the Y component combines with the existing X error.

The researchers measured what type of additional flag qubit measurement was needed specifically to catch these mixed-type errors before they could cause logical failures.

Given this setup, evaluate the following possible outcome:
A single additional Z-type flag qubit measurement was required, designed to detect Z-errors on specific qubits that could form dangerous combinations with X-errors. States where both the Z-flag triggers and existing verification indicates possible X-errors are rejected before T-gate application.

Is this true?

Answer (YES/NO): YES